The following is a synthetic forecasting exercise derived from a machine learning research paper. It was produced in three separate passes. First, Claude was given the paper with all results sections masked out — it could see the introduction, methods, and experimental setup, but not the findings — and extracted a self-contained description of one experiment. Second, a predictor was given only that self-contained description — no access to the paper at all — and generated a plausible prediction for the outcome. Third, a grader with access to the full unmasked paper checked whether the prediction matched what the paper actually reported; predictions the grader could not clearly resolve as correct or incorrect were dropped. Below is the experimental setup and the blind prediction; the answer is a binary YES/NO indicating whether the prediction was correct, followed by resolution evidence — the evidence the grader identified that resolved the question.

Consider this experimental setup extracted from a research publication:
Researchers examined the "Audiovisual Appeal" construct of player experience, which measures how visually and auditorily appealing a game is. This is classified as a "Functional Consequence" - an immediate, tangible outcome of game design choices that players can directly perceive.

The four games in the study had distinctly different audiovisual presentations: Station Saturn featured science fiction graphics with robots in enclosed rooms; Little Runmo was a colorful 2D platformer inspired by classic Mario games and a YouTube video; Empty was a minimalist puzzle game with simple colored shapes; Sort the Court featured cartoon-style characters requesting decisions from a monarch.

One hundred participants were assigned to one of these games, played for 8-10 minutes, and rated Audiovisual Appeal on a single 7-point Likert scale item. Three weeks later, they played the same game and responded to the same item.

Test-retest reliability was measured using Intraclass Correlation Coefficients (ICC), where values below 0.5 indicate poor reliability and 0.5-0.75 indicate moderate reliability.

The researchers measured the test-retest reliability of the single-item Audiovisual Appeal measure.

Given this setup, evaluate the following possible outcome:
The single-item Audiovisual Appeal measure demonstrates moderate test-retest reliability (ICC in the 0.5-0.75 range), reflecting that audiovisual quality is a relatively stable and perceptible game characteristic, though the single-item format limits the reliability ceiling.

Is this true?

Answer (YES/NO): YES